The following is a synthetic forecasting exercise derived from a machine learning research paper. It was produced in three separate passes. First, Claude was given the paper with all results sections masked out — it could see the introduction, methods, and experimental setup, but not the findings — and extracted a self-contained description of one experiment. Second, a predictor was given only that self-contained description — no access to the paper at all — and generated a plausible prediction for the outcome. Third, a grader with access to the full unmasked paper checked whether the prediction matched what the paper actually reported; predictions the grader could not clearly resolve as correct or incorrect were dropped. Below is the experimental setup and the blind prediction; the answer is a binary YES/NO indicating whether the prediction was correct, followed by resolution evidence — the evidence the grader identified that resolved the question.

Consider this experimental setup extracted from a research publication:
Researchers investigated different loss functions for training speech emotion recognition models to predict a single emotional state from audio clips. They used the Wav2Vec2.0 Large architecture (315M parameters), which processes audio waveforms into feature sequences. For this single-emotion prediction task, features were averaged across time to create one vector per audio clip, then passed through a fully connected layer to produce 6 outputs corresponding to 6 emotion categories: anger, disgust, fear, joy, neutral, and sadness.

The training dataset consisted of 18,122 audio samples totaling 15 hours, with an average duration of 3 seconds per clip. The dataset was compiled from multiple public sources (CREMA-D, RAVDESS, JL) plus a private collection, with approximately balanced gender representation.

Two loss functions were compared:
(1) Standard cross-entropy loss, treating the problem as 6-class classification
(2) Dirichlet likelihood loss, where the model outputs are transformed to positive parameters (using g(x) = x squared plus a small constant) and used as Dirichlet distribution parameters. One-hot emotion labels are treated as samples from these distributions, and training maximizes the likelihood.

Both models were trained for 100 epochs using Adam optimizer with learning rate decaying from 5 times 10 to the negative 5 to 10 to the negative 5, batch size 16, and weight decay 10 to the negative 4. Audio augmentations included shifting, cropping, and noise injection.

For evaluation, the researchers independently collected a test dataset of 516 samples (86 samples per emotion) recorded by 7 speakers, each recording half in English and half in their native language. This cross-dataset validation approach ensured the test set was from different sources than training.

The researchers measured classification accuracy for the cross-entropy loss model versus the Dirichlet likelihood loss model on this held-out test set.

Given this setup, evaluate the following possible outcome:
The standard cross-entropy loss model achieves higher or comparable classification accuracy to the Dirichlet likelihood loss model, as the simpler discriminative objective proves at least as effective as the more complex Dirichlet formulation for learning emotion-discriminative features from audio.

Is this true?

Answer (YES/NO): YES